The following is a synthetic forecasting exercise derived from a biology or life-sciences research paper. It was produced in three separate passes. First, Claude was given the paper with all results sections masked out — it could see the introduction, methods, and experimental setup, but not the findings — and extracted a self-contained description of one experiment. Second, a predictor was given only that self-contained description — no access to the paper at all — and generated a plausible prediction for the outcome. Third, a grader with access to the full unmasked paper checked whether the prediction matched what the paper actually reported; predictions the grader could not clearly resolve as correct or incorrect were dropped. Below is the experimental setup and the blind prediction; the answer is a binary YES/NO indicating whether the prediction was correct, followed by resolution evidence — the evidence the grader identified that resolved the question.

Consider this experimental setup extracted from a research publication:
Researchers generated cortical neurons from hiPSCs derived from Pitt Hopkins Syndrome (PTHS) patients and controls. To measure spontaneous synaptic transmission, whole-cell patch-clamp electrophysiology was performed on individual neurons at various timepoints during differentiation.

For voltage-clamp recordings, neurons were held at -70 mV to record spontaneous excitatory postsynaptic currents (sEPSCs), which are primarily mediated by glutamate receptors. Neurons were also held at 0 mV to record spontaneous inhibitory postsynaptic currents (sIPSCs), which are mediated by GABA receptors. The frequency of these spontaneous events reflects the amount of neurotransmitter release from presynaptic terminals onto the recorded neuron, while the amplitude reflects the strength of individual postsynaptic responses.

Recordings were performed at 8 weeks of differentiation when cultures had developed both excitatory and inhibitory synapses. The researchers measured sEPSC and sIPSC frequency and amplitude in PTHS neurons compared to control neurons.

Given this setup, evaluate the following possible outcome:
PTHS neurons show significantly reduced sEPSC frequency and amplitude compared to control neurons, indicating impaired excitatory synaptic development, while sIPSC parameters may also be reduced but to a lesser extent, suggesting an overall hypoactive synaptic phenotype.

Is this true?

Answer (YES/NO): NO